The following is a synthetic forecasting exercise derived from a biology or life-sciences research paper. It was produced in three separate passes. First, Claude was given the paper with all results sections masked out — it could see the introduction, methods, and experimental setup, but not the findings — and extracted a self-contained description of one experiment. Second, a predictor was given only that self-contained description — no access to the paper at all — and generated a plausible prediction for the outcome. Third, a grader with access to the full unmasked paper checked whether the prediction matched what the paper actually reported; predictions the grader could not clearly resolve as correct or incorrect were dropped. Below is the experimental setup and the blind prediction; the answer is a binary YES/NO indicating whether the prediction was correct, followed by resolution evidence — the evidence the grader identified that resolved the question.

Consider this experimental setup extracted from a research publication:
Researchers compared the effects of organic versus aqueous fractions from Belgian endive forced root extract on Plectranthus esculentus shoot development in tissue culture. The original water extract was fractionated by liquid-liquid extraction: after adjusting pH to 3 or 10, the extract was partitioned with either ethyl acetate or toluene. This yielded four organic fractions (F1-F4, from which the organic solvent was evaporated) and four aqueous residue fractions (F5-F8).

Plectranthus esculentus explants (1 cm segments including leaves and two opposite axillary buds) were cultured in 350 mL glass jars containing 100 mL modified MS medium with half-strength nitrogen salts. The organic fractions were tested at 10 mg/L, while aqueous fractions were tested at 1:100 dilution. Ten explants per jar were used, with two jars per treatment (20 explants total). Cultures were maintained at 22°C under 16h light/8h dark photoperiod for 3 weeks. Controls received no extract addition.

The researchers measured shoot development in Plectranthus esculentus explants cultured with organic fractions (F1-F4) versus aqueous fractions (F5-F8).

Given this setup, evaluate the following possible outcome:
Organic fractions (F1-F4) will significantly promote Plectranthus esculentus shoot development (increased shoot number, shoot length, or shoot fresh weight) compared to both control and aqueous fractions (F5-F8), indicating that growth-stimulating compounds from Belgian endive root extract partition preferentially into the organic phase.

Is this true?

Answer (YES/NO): NO